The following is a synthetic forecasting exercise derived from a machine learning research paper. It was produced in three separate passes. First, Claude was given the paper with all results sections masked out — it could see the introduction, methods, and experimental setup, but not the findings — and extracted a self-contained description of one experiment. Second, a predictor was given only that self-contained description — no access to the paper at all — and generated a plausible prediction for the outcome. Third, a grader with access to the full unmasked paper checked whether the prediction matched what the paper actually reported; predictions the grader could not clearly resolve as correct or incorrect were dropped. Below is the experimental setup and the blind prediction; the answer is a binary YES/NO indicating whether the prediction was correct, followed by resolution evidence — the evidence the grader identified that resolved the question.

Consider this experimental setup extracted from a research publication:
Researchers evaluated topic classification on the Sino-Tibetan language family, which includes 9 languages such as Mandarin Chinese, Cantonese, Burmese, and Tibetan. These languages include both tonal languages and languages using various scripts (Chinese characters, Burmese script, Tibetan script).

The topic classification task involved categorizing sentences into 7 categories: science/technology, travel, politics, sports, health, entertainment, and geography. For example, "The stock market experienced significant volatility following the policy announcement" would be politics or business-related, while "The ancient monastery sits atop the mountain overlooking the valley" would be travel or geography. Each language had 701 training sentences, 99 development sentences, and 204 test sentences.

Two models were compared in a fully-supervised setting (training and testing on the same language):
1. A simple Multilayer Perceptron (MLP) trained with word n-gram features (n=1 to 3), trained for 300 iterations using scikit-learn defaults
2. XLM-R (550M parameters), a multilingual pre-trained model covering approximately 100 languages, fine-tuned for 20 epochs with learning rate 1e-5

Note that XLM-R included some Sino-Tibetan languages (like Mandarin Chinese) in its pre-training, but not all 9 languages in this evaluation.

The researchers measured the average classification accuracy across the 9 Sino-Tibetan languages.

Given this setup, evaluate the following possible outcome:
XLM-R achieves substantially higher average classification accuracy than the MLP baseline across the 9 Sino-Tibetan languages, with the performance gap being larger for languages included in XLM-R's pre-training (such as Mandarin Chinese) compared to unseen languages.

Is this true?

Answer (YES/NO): NO